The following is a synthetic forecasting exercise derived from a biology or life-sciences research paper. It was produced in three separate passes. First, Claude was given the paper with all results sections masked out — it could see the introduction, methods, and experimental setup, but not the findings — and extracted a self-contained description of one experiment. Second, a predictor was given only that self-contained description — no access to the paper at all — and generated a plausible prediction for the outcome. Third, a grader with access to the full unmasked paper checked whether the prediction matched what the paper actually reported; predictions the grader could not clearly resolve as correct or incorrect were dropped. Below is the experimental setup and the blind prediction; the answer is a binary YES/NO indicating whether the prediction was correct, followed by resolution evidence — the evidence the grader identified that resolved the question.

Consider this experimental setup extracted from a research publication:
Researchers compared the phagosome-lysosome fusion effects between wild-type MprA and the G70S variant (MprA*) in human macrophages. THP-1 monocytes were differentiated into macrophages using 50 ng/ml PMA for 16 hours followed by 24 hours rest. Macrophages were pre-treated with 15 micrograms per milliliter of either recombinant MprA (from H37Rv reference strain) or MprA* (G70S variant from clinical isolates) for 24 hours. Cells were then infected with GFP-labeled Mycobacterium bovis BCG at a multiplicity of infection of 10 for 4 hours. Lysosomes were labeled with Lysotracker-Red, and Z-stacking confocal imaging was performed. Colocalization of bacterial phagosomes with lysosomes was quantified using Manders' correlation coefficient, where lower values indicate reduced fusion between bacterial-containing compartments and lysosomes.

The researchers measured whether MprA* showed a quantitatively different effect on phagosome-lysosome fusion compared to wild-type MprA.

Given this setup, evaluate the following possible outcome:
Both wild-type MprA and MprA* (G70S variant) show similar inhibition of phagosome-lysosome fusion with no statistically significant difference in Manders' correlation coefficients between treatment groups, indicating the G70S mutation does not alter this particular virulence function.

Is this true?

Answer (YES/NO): NO